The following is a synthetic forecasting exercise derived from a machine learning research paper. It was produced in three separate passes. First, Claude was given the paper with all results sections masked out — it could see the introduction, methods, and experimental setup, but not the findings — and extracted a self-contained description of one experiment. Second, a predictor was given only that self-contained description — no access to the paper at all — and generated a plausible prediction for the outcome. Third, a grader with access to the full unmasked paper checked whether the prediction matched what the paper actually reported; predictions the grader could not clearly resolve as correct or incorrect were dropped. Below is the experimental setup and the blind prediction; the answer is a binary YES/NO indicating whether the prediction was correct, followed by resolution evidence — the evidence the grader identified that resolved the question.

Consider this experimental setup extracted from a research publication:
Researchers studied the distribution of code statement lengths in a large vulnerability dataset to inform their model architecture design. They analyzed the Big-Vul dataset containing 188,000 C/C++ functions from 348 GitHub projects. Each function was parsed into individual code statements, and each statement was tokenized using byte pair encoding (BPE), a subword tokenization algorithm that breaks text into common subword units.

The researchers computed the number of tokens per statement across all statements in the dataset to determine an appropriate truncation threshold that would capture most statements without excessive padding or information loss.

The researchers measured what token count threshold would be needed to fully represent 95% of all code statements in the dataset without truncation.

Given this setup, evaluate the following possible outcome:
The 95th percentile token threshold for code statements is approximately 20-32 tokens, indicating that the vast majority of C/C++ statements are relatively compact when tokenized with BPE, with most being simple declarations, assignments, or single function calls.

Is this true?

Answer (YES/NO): YES